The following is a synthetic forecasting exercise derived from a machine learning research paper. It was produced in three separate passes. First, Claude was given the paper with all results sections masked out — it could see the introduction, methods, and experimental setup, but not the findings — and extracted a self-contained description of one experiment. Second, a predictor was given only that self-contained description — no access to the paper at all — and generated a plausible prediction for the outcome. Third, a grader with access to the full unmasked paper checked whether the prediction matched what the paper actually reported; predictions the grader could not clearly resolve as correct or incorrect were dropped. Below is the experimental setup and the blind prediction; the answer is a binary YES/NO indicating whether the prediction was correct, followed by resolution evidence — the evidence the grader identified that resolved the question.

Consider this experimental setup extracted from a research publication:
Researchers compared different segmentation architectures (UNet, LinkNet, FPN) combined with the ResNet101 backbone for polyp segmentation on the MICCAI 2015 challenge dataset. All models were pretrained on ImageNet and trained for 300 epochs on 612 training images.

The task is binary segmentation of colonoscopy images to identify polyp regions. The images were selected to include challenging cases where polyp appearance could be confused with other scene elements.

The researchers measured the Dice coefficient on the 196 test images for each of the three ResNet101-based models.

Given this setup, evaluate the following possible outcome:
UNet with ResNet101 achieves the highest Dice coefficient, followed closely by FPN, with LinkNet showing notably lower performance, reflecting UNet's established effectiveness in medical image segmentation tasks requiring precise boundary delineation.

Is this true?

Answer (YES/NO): NO